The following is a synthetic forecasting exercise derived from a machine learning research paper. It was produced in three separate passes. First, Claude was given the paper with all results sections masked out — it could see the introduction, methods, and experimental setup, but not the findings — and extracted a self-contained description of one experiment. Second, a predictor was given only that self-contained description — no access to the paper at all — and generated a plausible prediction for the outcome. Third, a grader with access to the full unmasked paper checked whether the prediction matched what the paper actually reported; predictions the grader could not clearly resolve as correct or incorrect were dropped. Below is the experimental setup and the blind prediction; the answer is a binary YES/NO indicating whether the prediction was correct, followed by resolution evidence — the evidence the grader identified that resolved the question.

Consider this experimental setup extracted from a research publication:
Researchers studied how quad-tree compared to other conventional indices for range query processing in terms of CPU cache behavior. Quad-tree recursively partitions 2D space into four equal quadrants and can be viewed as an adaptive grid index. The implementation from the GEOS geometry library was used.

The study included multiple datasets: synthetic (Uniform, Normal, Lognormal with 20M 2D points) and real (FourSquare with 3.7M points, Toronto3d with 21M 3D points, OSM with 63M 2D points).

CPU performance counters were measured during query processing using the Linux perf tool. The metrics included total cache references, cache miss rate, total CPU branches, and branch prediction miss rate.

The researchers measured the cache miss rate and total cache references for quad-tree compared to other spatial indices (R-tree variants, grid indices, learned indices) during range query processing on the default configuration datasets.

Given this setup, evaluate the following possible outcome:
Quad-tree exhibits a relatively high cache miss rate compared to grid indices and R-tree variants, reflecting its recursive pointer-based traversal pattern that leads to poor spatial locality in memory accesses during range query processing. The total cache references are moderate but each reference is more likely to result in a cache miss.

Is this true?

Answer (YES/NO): NO